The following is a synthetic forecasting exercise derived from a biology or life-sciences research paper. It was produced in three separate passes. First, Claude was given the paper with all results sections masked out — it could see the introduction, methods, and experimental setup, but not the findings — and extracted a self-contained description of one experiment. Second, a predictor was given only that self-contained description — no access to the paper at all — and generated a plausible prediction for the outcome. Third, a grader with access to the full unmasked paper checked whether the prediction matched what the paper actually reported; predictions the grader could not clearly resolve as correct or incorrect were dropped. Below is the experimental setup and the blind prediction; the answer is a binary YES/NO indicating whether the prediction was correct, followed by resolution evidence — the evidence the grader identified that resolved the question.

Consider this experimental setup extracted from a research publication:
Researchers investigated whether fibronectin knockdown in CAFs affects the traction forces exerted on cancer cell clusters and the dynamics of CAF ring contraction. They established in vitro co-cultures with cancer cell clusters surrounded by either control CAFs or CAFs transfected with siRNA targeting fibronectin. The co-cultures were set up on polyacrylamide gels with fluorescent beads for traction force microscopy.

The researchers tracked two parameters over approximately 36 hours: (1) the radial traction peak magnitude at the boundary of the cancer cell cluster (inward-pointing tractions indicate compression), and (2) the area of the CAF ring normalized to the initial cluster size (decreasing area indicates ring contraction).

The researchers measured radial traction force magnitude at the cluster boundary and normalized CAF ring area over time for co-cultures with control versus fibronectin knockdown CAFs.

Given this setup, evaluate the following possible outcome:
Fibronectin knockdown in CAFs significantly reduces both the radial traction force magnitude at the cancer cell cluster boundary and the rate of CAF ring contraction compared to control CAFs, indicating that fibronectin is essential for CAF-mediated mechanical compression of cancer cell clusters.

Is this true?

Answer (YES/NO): YES